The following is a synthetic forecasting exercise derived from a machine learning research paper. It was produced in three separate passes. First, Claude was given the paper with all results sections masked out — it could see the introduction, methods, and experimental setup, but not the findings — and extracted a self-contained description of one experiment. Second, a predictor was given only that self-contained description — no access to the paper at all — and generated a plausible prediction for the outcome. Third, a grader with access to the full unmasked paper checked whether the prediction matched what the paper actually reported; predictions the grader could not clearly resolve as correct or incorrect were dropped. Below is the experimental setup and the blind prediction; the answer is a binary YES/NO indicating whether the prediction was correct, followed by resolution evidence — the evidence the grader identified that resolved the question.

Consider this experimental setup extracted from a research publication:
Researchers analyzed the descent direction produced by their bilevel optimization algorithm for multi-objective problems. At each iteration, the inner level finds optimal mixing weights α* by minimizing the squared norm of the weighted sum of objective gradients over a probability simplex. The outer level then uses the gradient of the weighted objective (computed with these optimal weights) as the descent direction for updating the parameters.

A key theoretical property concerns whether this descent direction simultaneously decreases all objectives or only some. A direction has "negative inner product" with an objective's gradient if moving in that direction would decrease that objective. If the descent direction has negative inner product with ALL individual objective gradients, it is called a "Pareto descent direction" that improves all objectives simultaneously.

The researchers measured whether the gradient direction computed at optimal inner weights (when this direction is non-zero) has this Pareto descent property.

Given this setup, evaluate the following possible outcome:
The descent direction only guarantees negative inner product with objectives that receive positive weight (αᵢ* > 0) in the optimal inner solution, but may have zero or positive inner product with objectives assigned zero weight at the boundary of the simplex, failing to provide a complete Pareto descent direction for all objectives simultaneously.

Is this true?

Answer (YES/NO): NO